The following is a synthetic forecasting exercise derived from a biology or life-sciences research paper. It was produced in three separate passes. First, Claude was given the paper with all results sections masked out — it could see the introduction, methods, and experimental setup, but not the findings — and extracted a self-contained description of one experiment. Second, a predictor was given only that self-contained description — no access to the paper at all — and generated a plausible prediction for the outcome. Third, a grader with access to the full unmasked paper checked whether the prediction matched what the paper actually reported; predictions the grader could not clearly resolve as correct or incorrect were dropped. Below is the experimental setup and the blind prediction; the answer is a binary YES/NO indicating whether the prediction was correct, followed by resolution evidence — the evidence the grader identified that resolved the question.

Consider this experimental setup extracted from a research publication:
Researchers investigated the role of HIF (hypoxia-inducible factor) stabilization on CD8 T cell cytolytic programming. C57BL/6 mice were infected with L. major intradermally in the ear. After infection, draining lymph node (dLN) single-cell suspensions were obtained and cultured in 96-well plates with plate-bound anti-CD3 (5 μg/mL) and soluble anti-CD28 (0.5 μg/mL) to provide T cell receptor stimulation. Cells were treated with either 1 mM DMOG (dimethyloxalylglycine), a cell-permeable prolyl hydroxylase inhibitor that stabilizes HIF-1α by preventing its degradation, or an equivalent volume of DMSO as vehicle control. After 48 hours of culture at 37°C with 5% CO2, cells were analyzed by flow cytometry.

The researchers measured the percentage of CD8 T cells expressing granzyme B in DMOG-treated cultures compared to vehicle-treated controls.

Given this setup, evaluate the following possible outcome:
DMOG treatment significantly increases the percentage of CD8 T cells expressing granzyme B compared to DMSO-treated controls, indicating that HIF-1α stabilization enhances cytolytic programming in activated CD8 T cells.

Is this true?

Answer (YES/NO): YES